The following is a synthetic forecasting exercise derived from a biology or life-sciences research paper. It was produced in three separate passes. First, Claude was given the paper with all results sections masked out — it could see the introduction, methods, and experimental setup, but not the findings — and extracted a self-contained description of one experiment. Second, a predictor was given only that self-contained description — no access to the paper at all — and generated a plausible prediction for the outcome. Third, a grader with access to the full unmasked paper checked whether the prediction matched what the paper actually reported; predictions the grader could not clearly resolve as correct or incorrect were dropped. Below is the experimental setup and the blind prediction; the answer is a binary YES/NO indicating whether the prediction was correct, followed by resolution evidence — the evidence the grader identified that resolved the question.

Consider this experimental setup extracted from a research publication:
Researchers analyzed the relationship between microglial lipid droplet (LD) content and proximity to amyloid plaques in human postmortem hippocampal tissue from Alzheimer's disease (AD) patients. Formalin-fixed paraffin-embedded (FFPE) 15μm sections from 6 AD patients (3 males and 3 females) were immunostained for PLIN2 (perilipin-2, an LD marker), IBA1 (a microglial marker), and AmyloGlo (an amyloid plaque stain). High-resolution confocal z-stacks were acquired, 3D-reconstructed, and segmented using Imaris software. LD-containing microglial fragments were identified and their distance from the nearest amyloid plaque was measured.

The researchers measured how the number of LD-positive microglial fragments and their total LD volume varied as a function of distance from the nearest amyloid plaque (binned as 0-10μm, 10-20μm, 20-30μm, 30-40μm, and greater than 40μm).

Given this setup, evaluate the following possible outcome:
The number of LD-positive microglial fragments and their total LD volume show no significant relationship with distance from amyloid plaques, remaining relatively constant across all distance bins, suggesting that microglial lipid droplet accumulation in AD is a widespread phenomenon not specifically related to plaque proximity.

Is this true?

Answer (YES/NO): NO